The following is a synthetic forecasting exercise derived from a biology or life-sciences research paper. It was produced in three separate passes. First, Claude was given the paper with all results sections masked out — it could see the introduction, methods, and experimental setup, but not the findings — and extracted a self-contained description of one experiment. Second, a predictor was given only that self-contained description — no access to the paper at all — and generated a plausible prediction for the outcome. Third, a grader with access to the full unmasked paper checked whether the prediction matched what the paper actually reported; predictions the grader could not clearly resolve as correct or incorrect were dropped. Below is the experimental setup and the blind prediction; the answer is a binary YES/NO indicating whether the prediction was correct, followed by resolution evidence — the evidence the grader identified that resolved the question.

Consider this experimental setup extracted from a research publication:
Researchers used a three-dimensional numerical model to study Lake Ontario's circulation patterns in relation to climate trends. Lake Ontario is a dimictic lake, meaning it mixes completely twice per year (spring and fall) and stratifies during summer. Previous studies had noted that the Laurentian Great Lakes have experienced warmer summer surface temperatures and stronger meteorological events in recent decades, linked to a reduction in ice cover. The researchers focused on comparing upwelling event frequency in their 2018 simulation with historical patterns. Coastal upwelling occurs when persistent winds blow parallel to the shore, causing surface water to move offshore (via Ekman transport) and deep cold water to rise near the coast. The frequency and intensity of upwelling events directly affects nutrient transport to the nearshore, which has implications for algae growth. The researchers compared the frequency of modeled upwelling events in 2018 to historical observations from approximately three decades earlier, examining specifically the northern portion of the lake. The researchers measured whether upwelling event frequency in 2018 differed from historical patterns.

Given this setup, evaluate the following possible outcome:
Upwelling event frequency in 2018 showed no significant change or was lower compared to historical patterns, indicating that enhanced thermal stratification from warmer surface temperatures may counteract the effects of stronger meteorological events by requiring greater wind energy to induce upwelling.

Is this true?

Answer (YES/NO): NO